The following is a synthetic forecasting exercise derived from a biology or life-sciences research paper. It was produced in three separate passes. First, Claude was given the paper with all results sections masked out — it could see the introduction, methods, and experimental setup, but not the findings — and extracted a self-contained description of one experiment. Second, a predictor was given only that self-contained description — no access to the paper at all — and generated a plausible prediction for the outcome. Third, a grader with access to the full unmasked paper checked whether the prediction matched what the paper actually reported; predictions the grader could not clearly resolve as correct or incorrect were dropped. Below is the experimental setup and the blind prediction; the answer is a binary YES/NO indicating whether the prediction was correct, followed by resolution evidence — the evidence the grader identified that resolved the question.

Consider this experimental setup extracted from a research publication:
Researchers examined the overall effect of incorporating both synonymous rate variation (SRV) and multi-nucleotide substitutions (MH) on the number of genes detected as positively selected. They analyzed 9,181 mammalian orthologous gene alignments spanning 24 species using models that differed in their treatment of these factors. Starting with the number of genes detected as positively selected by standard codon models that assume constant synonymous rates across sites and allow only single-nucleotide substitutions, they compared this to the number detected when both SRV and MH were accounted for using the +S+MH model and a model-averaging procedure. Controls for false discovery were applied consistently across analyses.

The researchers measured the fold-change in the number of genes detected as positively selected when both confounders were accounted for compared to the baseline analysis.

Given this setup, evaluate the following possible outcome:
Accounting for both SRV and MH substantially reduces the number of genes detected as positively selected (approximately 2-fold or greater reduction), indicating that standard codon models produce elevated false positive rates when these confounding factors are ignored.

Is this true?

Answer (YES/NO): NO